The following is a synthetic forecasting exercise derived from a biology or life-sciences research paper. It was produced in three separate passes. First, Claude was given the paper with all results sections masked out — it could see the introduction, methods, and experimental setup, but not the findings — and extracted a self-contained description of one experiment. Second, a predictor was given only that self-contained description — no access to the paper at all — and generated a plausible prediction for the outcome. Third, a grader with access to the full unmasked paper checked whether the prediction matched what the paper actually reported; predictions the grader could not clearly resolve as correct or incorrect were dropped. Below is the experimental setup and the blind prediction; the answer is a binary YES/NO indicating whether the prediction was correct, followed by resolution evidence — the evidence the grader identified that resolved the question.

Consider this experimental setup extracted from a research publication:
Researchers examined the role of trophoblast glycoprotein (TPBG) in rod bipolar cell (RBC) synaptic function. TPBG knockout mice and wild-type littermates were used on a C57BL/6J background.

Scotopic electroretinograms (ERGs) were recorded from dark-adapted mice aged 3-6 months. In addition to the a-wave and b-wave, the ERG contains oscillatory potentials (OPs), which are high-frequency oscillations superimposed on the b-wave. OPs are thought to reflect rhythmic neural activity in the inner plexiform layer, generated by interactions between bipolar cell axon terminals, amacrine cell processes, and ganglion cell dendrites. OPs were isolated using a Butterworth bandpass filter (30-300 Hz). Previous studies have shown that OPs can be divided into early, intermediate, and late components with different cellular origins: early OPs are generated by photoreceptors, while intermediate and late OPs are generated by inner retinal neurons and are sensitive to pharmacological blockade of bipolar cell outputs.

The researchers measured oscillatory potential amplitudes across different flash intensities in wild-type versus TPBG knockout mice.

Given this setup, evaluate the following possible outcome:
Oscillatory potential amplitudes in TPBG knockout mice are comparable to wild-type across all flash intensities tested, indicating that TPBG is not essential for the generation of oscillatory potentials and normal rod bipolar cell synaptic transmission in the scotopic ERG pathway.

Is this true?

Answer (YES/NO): NO